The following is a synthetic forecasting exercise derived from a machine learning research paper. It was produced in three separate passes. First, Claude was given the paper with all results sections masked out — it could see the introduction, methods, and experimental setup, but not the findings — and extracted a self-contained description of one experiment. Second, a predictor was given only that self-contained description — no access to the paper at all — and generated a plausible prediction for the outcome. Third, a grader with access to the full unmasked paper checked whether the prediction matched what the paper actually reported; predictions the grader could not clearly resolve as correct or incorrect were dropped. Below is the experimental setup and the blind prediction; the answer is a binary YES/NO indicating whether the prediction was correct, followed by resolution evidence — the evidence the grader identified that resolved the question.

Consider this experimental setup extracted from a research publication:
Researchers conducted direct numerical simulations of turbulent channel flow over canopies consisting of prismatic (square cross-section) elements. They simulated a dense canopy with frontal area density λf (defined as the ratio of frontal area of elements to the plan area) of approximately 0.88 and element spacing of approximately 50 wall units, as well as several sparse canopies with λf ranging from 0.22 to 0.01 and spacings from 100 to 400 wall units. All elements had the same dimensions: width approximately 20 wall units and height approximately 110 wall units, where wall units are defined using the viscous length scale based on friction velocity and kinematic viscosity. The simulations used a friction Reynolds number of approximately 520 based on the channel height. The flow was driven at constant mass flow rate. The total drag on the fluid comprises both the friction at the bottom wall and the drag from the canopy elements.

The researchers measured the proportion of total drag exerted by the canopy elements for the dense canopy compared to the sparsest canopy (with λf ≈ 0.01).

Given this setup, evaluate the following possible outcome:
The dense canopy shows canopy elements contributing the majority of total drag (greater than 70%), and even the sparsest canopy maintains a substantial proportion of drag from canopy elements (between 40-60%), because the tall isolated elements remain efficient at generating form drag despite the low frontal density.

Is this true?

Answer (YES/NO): YES